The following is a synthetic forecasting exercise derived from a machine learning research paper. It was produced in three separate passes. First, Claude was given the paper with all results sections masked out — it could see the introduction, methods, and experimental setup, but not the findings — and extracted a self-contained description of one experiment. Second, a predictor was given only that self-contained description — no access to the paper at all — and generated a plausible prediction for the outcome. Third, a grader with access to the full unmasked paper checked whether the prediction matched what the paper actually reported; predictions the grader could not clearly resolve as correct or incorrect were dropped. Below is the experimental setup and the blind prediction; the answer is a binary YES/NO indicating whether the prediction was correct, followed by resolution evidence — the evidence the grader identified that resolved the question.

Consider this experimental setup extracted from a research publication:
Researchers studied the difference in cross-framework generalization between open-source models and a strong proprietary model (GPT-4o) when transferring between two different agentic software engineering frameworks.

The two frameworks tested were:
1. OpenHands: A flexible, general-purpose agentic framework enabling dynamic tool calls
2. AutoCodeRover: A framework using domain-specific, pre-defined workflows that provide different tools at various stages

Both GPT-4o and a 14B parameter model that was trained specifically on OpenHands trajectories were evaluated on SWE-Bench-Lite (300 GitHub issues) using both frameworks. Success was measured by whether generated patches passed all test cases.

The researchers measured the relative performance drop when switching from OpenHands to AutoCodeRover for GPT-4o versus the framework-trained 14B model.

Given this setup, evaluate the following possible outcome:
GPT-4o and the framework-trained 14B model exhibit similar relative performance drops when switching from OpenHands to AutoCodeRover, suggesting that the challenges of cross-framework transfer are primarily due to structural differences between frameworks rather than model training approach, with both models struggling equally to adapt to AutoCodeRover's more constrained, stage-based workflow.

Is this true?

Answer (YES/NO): NO